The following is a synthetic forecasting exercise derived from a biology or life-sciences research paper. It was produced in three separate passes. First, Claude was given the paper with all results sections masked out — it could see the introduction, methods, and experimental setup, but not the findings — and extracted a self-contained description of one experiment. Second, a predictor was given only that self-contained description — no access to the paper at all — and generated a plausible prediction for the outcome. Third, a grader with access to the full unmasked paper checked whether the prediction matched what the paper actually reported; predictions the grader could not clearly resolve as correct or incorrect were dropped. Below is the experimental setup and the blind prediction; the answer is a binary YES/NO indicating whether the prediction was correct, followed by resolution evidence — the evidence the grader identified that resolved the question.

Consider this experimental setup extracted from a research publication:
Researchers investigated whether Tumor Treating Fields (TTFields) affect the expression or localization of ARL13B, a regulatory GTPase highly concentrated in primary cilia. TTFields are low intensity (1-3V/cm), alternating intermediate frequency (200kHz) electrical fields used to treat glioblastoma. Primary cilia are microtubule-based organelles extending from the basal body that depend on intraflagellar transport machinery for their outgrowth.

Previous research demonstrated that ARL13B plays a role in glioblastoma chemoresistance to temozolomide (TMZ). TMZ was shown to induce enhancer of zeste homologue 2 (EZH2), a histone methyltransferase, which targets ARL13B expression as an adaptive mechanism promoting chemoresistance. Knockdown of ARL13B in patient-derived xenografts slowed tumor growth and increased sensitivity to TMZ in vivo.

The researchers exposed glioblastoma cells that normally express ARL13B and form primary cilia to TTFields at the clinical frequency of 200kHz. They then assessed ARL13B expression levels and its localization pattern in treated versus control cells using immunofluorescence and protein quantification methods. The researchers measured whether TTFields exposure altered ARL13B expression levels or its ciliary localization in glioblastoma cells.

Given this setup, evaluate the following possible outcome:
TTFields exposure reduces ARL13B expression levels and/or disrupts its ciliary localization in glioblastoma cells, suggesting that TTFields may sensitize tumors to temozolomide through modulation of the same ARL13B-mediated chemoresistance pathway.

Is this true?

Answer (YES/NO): YES